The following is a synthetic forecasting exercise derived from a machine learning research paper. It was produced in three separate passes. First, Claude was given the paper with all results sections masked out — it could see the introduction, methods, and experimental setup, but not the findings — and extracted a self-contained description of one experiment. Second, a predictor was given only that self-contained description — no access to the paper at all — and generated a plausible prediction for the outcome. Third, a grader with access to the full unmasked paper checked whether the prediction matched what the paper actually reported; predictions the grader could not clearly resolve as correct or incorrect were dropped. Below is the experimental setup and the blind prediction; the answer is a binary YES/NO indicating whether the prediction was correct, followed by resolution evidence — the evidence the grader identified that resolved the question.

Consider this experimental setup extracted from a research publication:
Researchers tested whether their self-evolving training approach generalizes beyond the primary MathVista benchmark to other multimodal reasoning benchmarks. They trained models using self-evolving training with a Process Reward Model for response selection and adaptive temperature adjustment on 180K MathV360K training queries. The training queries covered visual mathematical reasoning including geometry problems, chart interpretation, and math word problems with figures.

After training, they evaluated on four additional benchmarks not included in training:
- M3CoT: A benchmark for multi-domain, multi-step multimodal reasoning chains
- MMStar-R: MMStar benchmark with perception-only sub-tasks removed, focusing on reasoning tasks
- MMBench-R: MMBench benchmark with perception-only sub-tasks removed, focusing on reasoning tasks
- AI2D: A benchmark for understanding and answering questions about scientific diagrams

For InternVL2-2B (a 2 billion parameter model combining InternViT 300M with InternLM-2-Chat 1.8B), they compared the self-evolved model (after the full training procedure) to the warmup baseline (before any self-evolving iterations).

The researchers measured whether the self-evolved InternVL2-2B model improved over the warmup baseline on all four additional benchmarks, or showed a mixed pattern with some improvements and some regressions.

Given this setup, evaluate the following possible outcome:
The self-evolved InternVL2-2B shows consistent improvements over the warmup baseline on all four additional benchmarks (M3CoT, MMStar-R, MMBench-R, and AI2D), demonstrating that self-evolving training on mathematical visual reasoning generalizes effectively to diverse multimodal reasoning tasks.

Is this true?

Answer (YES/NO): NO